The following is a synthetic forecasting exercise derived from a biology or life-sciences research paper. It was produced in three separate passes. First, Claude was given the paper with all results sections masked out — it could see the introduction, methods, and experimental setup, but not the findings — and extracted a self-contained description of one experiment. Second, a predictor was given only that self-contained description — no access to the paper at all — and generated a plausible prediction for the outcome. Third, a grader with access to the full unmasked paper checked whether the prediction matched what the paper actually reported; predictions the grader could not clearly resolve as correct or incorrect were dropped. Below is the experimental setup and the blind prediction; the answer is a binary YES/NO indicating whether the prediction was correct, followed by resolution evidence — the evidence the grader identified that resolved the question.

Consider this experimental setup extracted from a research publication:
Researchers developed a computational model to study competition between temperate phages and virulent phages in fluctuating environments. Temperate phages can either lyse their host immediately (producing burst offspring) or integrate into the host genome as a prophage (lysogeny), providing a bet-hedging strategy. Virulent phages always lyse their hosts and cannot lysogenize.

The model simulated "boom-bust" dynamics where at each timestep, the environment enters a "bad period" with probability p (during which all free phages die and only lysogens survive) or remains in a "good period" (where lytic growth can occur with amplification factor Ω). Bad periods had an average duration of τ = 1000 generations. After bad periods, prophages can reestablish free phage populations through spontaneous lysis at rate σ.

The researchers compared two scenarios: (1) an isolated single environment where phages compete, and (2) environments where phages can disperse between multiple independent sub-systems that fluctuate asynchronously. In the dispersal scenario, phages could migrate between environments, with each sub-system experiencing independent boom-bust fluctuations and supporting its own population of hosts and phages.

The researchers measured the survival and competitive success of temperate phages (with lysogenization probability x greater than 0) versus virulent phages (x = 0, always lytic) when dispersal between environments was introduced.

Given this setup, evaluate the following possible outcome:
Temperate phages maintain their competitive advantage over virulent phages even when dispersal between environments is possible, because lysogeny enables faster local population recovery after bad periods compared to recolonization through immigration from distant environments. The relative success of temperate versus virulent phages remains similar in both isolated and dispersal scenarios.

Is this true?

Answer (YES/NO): NO